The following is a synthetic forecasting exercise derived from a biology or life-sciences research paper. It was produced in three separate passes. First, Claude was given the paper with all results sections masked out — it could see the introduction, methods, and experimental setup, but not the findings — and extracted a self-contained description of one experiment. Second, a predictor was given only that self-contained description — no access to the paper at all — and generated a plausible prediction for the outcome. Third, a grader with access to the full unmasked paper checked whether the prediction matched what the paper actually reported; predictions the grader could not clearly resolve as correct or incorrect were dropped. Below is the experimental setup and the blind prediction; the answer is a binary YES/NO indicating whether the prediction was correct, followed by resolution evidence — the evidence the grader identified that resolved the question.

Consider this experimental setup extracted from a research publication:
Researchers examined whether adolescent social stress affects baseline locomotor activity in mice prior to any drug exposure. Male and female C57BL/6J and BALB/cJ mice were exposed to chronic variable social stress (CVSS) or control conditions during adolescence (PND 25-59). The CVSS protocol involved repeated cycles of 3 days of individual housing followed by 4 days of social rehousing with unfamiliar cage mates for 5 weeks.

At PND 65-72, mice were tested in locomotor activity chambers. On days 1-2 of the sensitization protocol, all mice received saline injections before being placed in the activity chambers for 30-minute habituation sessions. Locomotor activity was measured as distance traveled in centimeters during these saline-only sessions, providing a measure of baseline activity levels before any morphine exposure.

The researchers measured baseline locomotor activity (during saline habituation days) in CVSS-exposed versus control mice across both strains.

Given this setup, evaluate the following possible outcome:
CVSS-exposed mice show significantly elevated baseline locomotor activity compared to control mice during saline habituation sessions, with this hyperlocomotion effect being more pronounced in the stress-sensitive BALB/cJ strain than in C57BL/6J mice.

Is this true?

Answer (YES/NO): NO